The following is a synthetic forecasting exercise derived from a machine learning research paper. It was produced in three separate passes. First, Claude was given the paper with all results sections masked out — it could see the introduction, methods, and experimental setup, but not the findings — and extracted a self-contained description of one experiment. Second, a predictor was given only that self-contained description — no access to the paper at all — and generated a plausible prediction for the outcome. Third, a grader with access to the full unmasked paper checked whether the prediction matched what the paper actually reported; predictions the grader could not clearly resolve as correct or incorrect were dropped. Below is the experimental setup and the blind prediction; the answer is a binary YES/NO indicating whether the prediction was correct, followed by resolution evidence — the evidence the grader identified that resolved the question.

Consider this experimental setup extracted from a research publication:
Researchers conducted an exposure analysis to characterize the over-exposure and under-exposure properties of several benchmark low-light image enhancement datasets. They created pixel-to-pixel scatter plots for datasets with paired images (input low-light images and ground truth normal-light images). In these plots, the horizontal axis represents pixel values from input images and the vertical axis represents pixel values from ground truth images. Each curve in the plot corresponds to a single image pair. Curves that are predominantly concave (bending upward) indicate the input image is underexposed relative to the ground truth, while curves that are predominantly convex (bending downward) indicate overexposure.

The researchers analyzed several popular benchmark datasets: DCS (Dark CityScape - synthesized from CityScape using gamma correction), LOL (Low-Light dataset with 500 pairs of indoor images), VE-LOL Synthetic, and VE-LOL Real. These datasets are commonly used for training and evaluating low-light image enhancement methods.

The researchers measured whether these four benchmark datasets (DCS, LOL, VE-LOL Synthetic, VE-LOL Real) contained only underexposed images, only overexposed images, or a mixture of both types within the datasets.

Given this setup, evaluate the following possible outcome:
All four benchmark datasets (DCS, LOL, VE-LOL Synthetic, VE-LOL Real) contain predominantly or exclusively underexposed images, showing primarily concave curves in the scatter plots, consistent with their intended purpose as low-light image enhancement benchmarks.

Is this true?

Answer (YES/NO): YES